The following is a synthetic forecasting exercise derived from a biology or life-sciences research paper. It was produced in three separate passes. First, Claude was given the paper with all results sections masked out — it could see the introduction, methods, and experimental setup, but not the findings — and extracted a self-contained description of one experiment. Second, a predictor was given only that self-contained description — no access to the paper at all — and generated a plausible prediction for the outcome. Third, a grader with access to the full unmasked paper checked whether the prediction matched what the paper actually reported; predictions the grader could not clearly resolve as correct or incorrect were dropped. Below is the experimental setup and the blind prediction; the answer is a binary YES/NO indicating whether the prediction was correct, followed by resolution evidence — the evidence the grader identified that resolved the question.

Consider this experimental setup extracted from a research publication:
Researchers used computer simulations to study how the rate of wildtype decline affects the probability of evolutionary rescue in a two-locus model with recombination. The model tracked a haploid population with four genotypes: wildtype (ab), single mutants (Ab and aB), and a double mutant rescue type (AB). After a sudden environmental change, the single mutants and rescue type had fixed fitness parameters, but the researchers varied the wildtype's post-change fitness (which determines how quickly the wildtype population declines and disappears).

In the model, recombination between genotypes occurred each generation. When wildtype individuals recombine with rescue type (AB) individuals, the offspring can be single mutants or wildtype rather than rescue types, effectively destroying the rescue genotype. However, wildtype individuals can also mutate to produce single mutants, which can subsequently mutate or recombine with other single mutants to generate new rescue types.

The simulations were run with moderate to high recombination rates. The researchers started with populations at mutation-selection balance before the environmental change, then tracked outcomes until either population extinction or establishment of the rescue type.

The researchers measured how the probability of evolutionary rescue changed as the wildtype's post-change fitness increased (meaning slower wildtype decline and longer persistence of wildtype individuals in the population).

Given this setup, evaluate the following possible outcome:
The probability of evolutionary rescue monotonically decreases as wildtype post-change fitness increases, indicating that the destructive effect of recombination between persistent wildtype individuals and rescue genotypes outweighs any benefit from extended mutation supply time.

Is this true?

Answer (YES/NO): NO